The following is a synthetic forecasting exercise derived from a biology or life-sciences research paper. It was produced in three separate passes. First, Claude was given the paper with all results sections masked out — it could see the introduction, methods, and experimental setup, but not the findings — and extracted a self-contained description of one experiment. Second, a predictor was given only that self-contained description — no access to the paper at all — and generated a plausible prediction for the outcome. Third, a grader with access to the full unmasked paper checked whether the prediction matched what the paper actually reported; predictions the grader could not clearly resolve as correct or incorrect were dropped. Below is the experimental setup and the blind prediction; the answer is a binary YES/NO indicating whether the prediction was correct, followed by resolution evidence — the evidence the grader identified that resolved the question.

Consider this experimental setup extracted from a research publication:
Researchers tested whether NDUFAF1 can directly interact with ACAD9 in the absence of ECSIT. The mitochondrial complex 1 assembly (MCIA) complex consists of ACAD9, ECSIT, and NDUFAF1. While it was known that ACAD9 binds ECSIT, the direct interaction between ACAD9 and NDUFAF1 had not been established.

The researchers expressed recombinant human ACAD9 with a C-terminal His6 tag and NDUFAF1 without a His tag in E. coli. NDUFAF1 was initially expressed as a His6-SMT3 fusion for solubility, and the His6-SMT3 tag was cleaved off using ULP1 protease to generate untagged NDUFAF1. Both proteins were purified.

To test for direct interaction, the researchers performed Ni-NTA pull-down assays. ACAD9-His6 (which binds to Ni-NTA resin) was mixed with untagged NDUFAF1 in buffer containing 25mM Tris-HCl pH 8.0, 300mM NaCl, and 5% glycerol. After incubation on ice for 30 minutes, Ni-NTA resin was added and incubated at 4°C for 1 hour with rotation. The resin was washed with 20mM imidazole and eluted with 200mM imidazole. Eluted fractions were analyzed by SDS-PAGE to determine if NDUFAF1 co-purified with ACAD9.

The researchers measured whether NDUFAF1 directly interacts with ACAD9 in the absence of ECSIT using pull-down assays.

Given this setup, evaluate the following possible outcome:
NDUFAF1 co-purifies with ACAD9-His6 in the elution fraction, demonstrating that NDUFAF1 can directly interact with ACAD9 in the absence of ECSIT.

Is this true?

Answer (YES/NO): NO